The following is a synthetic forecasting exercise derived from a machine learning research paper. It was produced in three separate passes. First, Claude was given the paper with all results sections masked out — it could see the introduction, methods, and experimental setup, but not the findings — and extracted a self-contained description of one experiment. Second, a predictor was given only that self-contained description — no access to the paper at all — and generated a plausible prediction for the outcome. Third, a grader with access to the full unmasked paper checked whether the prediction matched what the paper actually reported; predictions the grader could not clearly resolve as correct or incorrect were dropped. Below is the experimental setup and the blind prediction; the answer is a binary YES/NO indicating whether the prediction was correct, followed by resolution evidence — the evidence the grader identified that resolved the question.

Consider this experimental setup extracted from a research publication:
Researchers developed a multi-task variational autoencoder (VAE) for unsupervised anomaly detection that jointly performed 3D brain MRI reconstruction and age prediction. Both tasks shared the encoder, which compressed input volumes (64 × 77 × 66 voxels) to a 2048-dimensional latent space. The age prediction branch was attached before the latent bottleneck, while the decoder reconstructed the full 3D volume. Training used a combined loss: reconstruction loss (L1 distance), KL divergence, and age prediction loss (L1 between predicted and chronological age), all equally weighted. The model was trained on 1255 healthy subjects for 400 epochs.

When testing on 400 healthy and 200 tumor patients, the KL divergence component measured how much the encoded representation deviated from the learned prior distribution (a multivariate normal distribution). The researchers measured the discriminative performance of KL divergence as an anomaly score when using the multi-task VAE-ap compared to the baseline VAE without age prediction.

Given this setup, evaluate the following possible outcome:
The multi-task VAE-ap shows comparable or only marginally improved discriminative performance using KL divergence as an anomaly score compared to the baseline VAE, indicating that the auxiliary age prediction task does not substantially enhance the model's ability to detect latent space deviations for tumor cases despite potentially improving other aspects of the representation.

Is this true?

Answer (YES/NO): NO